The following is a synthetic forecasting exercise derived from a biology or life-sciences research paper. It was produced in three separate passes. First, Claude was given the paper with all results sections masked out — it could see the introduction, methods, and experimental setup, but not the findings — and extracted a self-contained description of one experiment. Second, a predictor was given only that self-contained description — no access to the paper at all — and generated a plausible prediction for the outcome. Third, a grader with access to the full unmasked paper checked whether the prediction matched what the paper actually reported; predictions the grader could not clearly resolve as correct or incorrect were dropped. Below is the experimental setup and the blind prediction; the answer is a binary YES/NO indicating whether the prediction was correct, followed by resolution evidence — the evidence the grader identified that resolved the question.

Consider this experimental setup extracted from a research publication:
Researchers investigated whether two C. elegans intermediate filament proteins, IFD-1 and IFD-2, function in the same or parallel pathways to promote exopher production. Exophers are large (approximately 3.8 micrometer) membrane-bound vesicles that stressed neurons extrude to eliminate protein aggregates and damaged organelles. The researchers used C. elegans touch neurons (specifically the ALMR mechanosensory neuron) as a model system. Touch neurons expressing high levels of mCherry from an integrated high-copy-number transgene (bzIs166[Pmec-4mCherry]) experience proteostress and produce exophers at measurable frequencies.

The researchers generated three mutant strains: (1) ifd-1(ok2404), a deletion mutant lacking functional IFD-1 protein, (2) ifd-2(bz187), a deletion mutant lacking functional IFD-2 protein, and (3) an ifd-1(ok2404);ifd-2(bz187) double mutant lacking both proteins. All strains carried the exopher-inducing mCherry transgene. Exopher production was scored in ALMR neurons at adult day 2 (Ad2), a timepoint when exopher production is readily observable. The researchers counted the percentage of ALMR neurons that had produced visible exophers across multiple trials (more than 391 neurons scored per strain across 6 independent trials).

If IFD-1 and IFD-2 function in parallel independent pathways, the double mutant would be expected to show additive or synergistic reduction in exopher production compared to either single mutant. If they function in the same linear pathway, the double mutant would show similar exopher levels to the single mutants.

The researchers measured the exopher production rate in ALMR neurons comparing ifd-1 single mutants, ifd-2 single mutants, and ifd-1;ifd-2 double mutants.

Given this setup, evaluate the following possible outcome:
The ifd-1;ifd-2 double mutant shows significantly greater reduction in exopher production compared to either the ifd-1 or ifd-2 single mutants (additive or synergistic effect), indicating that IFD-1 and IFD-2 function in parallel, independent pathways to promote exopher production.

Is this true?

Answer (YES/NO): NO